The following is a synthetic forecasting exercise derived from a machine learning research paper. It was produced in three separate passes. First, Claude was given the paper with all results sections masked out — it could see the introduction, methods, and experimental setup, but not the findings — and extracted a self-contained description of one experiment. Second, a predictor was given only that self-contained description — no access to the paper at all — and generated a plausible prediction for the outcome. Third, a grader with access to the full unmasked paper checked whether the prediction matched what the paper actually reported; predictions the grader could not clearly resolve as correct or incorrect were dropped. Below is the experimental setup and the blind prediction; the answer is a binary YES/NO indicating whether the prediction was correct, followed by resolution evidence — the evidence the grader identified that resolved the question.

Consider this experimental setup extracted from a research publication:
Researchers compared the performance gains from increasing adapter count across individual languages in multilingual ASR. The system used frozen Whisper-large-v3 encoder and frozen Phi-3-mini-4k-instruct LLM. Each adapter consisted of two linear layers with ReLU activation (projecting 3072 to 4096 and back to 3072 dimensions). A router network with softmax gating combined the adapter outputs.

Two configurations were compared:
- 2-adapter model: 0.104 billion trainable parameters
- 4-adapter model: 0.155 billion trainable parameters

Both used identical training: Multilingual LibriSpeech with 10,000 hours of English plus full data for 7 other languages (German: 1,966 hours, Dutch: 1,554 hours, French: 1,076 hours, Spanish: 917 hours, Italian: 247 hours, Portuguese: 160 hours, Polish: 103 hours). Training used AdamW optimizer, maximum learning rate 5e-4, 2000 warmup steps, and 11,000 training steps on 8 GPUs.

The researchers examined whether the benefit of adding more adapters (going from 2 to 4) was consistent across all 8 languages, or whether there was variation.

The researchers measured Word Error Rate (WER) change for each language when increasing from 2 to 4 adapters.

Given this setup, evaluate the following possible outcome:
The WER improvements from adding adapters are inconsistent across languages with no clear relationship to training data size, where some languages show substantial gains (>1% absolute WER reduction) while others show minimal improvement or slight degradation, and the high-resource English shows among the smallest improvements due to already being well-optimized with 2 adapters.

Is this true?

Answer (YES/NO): NO